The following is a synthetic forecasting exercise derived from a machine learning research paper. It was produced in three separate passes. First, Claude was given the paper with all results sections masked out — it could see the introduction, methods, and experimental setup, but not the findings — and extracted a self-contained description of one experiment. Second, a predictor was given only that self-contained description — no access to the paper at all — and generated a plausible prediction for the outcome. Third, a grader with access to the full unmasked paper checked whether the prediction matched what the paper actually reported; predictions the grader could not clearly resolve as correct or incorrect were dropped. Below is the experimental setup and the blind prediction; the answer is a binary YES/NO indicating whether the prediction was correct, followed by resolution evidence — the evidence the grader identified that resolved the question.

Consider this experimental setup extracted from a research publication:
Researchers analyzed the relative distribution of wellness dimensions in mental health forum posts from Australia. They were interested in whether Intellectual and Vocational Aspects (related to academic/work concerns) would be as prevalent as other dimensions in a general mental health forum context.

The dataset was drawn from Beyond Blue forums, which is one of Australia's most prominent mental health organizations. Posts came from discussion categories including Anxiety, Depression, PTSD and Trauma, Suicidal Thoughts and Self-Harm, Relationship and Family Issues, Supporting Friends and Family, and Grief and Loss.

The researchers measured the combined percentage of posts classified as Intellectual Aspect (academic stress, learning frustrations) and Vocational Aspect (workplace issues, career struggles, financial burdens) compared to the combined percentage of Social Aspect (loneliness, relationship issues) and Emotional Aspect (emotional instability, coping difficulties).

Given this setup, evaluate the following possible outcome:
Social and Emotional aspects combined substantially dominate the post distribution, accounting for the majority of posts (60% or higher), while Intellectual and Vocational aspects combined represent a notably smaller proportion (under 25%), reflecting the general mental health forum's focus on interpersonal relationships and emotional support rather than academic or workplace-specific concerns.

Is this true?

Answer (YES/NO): NO